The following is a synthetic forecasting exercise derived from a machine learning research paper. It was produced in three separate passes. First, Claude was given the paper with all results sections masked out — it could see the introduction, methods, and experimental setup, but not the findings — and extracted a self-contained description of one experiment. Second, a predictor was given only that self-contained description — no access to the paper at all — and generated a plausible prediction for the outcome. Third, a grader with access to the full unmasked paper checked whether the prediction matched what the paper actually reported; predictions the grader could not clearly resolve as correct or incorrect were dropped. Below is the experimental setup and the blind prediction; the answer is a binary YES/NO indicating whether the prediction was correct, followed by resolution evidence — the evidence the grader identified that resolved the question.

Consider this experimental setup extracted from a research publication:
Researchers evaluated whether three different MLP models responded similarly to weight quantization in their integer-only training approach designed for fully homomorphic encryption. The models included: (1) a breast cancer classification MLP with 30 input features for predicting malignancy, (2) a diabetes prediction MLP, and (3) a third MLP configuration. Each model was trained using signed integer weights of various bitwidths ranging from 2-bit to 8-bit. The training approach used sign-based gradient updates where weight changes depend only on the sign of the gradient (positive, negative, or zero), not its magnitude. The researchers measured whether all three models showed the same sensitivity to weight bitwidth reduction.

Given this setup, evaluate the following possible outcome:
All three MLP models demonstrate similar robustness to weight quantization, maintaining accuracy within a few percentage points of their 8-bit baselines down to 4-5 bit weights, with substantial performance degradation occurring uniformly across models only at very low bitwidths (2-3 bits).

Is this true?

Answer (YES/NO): NO